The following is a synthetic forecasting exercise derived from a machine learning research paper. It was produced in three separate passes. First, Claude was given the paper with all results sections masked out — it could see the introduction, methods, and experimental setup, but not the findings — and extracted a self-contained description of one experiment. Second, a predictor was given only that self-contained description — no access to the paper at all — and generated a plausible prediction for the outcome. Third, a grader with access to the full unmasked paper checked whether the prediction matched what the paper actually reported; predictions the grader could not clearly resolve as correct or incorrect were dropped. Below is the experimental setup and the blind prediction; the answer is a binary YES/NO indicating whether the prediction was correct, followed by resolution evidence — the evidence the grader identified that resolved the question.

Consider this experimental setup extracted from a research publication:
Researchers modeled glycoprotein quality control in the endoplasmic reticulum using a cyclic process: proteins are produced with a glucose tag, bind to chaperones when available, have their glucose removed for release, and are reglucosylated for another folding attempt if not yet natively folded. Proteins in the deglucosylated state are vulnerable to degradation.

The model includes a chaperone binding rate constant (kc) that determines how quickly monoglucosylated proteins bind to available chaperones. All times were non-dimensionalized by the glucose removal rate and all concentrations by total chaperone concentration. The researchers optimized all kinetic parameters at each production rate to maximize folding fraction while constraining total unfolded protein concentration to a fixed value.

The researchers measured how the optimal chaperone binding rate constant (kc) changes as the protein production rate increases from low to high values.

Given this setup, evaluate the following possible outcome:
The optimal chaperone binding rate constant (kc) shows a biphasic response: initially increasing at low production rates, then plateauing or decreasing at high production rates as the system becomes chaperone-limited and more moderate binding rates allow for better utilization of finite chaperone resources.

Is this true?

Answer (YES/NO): NO